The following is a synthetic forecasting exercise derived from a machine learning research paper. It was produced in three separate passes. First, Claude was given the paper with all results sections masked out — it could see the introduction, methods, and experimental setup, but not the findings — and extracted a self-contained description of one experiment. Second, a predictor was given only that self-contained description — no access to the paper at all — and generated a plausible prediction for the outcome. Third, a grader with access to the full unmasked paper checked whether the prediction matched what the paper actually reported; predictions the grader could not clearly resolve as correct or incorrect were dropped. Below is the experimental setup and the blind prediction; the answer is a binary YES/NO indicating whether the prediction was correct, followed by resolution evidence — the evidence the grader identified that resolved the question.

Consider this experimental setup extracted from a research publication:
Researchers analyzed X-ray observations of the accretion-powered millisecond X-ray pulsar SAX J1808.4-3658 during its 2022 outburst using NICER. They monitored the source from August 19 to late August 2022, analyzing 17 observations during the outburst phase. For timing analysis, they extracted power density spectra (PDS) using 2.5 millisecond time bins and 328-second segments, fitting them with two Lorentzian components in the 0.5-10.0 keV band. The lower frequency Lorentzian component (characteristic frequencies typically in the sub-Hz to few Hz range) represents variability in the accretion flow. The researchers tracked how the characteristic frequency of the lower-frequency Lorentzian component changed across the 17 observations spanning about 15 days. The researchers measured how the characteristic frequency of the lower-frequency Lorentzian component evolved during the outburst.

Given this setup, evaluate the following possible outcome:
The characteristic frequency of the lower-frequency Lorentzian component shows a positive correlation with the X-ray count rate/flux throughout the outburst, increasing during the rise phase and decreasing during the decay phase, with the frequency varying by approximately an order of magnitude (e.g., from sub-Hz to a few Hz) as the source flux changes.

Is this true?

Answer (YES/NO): NO